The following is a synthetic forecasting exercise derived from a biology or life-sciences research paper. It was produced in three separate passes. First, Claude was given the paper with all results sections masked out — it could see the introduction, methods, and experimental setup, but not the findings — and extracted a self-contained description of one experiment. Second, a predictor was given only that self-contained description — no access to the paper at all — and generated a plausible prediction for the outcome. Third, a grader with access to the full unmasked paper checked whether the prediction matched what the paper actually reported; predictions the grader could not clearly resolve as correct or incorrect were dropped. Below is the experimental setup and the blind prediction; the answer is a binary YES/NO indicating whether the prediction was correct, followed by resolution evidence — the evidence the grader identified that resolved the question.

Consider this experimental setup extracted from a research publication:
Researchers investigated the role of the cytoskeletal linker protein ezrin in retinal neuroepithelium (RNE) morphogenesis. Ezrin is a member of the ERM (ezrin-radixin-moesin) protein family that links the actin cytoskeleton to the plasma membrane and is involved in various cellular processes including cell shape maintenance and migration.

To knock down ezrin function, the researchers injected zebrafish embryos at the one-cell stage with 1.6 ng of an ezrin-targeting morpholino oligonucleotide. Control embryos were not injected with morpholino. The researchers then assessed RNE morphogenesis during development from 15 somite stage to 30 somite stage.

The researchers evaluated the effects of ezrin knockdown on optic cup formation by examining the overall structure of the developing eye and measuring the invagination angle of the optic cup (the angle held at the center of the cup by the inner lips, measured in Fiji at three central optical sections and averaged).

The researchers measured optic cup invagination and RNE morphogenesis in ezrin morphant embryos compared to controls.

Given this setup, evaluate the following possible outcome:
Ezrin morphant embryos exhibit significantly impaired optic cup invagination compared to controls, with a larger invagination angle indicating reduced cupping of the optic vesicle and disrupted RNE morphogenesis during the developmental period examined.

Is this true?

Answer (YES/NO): YES